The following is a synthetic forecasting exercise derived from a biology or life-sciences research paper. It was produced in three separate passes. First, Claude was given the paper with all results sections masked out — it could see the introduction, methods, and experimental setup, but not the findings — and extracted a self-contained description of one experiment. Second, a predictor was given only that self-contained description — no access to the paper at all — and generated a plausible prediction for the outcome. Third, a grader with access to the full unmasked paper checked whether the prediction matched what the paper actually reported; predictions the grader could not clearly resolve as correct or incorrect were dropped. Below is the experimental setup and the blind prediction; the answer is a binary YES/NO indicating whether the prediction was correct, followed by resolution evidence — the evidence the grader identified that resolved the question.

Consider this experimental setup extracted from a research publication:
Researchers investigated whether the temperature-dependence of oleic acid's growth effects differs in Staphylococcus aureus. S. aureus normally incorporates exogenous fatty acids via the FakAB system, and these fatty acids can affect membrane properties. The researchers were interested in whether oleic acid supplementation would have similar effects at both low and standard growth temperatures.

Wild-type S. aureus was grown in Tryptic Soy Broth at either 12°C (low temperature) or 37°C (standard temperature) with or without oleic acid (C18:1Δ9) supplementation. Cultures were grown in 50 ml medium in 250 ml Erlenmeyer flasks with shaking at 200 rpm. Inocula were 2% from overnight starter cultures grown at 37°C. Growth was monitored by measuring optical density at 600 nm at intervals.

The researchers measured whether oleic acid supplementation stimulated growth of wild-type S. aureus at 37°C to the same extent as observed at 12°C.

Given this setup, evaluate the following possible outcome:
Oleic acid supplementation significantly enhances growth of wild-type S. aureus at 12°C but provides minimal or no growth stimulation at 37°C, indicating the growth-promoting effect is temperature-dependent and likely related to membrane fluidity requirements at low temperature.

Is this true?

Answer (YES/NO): YES